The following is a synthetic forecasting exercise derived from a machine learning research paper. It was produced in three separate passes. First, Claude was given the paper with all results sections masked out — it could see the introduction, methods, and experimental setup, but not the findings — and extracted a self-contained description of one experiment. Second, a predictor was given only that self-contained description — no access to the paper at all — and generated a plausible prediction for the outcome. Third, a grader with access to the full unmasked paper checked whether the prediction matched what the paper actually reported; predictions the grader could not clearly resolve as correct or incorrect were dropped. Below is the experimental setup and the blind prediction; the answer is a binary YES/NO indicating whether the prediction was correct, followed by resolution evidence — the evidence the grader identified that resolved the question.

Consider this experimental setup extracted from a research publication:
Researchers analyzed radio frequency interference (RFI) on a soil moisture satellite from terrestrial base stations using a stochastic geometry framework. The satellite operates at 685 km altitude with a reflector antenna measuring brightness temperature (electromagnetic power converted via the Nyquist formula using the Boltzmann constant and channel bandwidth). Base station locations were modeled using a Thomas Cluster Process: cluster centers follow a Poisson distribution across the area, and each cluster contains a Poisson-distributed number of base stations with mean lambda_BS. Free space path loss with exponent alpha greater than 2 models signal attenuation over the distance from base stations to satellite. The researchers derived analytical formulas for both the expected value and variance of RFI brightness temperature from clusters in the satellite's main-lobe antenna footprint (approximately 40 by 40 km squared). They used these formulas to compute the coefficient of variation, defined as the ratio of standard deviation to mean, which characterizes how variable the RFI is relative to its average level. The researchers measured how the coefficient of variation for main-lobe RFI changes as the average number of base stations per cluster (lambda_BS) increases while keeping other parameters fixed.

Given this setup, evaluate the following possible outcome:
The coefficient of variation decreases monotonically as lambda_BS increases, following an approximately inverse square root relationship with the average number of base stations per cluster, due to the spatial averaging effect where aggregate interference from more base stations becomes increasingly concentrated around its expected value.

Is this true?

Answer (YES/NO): NO